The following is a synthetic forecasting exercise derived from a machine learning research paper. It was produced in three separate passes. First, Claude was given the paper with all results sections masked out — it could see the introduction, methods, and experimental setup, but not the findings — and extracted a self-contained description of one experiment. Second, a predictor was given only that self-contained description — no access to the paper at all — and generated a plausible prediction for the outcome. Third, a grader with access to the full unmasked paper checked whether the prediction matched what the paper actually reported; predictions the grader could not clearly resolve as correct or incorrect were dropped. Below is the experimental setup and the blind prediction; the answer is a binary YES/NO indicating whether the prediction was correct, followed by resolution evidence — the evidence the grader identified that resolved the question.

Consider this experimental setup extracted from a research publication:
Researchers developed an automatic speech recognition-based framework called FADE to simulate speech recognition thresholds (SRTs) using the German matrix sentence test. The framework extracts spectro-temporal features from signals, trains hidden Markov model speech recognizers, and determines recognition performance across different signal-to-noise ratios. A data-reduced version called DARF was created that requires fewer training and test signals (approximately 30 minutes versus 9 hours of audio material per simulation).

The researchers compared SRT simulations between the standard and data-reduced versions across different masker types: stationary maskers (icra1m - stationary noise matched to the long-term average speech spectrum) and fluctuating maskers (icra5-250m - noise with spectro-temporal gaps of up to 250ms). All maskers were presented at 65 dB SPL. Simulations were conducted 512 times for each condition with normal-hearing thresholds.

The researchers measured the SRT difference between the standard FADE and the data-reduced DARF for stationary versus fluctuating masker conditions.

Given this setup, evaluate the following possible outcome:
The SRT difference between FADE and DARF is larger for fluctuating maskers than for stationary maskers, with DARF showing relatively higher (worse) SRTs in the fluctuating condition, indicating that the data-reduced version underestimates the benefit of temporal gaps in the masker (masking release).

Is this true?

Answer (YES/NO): YES